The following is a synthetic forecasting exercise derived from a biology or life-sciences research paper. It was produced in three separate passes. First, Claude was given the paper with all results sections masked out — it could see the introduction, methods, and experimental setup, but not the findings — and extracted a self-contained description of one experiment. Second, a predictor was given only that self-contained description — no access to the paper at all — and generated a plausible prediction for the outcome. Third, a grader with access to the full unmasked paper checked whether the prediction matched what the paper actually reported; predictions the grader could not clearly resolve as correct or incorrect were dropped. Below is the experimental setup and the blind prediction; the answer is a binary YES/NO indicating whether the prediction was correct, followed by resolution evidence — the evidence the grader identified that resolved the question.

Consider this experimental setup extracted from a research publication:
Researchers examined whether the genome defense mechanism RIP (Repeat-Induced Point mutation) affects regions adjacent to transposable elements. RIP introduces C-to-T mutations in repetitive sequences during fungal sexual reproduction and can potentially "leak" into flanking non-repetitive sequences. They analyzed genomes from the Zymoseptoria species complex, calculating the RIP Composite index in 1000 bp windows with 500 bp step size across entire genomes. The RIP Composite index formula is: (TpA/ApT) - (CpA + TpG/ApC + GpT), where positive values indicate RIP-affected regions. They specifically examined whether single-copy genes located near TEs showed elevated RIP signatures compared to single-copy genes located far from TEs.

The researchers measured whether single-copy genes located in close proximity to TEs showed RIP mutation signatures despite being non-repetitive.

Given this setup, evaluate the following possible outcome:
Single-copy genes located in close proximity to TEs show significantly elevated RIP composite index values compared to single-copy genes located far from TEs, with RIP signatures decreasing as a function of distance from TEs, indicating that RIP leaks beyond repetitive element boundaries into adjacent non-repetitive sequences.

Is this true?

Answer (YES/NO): NO